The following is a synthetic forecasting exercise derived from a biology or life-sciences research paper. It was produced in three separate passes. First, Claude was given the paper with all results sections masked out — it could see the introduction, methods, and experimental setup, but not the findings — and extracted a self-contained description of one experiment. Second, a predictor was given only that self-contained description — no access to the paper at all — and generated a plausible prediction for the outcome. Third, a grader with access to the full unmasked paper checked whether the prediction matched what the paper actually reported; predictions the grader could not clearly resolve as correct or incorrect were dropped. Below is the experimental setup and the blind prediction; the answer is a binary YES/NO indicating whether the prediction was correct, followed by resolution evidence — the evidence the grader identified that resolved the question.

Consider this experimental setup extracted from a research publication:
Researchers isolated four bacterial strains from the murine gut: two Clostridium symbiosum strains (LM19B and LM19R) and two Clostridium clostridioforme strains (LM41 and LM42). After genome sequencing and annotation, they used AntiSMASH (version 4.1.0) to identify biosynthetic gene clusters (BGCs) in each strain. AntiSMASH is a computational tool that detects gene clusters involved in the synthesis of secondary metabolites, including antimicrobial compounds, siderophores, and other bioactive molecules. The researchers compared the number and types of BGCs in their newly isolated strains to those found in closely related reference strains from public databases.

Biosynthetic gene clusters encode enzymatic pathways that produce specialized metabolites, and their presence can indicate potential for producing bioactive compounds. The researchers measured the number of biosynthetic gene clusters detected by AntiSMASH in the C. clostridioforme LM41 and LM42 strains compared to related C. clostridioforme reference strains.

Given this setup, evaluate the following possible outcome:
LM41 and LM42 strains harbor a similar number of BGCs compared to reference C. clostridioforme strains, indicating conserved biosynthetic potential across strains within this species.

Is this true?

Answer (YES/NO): NO